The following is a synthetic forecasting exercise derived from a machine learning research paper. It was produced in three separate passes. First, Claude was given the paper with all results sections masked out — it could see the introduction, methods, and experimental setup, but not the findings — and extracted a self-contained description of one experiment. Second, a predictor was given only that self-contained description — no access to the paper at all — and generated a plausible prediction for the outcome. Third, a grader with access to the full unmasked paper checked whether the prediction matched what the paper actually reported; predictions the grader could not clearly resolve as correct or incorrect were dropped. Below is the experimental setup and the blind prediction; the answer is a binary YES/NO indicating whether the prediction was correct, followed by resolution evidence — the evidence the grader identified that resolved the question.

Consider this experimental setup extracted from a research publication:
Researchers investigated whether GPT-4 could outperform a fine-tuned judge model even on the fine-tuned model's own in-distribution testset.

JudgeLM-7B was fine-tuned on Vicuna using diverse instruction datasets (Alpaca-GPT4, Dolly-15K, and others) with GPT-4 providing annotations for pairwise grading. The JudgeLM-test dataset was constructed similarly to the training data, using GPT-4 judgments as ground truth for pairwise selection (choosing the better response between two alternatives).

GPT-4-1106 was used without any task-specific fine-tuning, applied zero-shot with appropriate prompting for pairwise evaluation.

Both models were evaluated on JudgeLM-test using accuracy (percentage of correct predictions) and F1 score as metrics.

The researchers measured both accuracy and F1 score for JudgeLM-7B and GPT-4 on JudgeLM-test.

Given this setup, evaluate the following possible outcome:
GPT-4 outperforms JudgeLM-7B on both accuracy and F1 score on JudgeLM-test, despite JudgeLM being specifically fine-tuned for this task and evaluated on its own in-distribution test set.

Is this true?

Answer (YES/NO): NO